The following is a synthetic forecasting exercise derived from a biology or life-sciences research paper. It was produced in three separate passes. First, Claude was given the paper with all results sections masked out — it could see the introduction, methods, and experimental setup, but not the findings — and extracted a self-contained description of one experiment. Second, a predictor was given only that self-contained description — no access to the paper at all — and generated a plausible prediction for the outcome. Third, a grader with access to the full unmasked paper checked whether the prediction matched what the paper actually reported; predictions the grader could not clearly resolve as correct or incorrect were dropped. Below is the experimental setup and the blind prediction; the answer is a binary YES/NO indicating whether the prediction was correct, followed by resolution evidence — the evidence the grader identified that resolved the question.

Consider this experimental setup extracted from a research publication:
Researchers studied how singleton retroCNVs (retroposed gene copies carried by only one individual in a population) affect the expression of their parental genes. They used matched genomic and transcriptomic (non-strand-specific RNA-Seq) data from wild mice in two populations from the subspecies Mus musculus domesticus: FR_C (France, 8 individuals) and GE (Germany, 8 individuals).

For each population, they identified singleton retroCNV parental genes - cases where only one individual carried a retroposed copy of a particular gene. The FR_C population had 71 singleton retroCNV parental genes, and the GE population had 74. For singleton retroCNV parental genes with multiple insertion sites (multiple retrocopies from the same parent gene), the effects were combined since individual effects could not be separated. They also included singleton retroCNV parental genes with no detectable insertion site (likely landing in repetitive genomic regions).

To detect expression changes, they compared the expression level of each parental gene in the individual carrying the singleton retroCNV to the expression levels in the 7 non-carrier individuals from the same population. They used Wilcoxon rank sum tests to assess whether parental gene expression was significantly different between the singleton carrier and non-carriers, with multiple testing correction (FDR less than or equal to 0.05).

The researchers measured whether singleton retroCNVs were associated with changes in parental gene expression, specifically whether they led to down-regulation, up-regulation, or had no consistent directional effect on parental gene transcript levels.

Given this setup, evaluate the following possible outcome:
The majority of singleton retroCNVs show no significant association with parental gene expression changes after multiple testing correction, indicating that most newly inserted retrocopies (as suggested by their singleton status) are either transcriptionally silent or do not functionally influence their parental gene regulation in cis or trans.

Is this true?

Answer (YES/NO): NO